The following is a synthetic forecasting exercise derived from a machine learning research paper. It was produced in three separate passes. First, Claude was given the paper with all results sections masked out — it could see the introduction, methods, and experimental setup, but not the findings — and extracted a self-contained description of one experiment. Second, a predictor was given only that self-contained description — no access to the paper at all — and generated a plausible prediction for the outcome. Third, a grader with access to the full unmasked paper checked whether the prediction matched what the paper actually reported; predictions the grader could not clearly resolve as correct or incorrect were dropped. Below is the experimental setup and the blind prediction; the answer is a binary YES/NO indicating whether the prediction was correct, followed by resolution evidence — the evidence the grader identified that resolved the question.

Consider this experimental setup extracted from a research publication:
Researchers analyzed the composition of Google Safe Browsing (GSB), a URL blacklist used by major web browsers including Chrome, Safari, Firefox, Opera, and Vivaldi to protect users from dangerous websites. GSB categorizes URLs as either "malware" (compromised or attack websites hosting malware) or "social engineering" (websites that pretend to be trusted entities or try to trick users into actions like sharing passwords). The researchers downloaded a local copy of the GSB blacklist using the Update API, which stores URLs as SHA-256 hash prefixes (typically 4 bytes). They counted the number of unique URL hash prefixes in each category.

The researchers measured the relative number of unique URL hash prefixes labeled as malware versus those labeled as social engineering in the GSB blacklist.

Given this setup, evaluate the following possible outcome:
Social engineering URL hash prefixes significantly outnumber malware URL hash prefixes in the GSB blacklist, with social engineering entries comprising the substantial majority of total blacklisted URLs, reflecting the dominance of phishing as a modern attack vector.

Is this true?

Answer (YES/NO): NO